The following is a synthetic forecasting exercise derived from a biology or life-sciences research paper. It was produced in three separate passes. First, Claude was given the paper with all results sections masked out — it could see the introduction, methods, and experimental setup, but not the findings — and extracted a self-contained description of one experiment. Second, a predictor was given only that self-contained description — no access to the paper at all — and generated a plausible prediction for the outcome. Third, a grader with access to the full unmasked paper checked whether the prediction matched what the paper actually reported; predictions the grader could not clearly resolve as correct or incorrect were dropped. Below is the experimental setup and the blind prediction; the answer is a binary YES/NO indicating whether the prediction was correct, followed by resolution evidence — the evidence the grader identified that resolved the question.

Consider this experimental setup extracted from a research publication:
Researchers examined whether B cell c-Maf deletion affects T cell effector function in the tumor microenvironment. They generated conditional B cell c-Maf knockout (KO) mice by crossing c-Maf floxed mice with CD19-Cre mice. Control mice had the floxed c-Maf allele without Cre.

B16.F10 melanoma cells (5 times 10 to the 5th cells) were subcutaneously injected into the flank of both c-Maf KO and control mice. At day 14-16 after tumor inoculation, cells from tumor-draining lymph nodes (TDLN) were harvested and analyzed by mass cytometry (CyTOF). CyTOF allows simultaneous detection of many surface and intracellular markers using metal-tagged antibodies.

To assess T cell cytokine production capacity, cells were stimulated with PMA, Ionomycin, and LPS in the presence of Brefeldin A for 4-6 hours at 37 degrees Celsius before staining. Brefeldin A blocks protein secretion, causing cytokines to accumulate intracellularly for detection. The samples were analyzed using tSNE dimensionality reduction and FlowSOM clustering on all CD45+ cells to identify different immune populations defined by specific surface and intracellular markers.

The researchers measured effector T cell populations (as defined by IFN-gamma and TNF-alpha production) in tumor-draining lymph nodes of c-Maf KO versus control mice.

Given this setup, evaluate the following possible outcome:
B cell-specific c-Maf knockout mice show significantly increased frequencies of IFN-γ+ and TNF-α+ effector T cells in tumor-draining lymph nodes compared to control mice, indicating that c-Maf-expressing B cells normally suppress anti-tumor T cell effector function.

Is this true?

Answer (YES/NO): NO